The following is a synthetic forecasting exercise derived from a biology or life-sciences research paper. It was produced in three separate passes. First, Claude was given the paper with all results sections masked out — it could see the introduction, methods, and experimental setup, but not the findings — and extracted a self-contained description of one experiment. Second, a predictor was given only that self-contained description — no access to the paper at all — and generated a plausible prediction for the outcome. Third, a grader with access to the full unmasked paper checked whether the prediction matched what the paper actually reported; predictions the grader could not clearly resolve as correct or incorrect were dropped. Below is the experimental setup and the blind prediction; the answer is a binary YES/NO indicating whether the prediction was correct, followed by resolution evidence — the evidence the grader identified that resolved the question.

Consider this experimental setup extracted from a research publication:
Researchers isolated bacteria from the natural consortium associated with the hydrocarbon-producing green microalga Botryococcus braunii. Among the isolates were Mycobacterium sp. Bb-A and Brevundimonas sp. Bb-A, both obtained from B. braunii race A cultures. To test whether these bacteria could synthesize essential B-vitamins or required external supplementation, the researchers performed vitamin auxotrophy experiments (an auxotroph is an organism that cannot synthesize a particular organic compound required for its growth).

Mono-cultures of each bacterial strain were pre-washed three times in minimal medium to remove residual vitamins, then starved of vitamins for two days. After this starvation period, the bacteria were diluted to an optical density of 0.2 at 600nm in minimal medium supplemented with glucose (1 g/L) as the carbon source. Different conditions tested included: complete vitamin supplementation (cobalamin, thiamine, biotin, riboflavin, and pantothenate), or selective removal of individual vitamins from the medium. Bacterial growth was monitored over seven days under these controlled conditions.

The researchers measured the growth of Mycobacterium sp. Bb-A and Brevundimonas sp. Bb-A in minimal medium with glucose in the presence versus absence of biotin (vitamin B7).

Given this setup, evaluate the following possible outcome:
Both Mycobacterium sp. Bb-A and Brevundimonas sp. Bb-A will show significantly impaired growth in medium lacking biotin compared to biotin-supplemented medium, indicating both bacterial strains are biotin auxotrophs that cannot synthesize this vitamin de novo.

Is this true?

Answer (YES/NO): NO